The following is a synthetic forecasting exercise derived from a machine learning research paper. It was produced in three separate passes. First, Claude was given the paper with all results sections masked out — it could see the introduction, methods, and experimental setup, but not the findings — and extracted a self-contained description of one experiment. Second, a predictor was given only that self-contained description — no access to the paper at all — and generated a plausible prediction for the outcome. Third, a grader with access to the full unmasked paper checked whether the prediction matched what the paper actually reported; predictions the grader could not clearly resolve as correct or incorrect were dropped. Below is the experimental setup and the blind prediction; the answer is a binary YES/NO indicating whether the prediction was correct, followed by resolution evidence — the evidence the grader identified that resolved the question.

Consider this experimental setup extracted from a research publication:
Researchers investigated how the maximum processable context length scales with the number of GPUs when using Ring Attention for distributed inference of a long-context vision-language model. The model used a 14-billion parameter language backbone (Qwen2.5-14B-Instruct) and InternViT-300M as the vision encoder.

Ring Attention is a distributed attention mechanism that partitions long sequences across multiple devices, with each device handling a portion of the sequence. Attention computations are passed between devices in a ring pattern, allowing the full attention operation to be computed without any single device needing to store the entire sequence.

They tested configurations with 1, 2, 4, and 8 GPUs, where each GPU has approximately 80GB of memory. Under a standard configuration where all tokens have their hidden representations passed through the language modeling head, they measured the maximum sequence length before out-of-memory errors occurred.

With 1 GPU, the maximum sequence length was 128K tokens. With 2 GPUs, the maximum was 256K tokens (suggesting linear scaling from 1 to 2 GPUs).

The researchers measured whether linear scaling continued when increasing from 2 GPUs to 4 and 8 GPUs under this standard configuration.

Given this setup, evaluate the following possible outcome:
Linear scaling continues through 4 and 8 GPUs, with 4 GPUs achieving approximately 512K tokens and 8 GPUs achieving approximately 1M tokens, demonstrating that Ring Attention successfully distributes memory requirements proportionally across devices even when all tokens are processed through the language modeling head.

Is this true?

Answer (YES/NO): NO